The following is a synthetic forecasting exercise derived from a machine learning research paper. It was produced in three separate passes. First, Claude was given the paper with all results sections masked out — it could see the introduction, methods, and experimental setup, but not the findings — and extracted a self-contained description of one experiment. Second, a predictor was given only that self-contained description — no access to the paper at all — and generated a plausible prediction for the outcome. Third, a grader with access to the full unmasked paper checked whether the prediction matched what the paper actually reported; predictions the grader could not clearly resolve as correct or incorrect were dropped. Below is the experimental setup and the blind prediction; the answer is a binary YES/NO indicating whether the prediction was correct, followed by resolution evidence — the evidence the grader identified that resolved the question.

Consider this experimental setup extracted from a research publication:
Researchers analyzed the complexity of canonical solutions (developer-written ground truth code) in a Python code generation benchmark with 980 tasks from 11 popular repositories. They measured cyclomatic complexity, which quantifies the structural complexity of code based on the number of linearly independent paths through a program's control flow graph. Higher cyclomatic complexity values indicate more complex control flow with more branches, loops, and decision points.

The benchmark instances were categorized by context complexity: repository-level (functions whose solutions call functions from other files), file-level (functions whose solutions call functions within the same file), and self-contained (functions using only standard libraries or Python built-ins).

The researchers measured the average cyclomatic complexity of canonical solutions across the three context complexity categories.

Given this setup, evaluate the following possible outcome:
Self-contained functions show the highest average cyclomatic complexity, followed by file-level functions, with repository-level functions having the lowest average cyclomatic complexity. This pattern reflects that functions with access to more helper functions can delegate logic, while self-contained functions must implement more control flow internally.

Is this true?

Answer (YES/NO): NO